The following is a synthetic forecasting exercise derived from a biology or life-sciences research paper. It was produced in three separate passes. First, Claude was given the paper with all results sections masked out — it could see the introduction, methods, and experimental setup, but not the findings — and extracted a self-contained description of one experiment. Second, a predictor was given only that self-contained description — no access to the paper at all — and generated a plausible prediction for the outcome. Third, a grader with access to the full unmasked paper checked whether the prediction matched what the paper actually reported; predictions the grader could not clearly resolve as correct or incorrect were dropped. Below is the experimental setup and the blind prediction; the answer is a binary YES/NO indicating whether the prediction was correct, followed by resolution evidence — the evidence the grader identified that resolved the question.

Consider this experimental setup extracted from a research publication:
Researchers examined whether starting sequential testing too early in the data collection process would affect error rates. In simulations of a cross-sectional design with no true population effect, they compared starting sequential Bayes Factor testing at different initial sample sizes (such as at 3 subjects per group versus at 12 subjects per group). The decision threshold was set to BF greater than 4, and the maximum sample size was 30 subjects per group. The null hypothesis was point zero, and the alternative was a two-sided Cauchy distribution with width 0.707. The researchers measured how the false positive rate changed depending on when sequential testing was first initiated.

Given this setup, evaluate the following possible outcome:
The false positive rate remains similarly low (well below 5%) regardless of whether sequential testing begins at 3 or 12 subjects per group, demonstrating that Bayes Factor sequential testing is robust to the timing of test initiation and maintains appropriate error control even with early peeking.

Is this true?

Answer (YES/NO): NO